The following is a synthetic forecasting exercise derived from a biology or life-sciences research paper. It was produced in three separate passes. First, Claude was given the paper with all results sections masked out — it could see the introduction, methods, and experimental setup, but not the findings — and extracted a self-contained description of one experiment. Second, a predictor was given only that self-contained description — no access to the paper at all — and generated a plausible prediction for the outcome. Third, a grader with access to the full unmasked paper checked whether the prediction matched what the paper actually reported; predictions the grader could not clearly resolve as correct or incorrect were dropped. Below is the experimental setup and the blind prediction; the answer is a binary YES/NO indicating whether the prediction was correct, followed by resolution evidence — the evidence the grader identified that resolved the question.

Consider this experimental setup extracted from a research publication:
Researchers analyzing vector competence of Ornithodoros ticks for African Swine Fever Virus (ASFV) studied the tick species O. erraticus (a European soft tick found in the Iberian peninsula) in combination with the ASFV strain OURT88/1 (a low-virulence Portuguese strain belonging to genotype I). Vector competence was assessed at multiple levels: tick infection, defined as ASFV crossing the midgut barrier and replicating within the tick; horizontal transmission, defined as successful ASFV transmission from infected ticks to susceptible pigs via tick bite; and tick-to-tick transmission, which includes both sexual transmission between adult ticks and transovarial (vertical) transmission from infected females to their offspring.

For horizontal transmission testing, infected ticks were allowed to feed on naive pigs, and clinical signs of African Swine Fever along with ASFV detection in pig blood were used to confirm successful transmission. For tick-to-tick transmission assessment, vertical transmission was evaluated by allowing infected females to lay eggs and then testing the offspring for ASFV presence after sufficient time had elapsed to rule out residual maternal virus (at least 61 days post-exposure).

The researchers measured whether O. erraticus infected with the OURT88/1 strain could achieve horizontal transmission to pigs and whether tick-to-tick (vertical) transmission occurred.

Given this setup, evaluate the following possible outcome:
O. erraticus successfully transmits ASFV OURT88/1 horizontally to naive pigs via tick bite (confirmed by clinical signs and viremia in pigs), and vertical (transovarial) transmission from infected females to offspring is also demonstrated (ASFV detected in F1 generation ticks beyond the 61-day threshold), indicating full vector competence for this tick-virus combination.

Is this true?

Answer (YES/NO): NO